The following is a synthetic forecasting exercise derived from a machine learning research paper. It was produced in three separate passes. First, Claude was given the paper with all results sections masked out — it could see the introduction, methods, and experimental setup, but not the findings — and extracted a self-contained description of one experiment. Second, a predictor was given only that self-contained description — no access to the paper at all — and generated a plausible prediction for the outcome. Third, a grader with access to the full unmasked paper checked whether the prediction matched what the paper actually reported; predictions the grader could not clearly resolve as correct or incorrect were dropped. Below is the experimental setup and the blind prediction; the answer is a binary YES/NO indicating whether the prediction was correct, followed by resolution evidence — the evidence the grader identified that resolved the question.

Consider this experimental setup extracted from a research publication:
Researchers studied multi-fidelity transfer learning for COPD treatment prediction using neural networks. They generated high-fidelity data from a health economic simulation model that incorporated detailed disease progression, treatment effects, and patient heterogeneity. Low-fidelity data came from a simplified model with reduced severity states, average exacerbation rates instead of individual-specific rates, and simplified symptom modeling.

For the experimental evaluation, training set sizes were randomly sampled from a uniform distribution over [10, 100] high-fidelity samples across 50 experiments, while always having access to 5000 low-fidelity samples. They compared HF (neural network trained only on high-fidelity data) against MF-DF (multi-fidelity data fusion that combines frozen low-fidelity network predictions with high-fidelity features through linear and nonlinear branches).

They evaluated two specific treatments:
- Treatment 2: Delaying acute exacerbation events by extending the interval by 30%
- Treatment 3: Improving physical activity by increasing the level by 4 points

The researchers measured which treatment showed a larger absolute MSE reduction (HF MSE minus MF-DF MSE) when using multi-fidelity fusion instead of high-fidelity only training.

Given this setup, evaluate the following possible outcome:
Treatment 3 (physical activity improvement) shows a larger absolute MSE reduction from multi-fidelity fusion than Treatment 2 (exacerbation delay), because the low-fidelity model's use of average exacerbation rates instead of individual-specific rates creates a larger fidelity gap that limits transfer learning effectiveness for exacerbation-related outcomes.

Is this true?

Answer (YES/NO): NO